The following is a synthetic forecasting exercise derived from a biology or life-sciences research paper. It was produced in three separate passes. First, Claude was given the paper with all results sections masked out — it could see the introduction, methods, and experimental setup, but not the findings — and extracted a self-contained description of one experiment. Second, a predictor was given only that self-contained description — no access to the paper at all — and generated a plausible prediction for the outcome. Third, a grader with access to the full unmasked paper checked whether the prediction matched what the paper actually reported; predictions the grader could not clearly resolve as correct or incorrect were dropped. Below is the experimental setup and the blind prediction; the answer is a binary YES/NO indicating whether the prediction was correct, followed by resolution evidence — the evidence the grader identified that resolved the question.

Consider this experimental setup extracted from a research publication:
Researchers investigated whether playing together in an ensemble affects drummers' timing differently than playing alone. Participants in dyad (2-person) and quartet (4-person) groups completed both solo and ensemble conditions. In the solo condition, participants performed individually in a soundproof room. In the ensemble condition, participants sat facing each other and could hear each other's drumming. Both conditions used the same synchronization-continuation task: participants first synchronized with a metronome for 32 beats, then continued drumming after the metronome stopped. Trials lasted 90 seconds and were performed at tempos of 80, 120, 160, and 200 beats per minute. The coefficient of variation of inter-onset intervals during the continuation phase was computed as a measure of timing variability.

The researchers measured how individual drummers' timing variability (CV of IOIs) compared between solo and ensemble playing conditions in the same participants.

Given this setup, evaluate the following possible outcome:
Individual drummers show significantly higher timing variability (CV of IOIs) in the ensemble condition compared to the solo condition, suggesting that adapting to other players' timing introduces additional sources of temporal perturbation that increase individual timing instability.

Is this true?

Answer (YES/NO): YES